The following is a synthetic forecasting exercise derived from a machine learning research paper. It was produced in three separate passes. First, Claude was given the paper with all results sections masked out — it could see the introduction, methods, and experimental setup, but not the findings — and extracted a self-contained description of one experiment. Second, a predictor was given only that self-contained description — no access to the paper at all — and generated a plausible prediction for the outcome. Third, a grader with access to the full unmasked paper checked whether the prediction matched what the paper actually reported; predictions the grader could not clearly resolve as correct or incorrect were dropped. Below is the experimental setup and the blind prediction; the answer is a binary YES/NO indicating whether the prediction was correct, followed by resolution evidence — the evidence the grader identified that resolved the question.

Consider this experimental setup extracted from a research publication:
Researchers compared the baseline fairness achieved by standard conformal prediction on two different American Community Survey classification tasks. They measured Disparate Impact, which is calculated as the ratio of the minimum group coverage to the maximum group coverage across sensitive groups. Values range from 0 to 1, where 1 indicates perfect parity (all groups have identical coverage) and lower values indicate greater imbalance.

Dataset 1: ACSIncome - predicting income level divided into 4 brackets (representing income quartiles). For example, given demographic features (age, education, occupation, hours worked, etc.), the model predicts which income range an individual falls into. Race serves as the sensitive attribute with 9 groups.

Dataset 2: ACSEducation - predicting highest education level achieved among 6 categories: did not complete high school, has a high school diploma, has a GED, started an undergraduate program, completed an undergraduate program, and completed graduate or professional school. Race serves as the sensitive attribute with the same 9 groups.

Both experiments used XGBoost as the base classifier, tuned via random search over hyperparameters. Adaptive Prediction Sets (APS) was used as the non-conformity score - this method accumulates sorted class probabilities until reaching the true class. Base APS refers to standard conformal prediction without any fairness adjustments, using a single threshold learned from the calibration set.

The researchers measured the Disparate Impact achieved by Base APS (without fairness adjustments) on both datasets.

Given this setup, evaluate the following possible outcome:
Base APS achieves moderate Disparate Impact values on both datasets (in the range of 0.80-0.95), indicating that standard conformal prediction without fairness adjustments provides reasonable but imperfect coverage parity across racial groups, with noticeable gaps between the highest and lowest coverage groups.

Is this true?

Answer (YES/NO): NO